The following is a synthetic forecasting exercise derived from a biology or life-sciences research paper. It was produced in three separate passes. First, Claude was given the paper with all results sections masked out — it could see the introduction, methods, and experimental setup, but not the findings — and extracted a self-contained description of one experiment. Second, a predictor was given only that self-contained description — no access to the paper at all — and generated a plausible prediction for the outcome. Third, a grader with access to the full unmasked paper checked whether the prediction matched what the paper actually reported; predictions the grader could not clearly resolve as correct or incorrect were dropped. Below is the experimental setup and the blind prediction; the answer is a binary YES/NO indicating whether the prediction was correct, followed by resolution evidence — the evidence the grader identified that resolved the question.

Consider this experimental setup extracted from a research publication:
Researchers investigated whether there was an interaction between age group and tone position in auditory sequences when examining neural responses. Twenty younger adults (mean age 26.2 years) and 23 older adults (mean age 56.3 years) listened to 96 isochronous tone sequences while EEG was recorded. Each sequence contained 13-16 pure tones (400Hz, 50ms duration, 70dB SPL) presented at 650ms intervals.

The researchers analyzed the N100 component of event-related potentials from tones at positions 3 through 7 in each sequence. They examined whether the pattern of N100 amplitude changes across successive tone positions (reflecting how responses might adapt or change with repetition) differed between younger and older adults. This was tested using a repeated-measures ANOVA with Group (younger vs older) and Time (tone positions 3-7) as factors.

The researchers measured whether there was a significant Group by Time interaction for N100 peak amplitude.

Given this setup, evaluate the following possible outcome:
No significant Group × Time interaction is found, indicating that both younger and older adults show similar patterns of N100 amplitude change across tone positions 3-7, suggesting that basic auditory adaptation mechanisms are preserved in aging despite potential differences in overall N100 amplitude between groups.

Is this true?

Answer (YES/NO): YES